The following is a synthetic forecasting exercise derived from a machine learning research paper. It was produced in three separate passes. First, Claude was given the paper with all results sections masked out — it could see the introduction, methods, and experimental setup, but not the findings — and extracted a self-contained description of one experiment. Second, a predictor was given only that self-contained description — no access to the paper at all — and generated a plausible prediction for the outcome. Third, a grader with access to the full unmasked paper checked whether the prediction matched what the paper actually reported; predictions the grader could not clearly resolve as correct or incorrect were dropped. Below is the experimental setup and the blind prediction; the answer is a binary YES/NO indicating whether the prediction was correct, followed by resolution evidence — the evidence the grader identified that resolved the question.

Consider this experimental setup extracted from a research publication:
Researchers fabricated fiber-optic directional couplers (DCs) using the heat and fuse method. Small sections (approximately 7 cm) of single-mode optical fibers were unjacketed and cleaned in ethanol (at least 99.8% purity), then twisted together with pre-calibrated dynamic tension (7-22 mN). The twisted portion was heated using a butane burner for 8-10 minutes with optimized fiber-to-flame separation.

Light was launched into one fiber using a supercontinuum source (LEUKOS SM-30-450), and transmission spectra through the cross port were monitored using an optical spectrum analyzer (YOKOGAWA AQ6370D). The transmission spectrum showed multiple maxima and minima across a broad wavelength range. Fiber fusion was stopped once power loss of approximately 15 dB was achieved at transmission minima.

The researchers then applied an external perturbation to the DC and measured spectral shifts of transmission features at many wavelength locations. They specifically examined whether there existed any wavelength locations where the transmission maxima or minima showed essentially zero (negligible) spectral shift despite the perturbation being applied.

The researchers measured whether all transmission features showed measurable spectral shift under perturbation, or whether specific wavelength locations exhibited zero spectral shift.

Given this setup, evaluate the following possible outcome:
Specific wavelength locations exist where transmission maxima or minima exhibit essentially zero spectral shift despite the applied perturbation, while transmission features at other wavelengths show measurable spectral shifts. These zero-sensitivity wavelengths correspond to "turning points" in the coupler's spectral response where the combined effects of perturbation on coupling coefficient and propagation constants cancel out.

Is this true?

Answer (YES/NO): YES